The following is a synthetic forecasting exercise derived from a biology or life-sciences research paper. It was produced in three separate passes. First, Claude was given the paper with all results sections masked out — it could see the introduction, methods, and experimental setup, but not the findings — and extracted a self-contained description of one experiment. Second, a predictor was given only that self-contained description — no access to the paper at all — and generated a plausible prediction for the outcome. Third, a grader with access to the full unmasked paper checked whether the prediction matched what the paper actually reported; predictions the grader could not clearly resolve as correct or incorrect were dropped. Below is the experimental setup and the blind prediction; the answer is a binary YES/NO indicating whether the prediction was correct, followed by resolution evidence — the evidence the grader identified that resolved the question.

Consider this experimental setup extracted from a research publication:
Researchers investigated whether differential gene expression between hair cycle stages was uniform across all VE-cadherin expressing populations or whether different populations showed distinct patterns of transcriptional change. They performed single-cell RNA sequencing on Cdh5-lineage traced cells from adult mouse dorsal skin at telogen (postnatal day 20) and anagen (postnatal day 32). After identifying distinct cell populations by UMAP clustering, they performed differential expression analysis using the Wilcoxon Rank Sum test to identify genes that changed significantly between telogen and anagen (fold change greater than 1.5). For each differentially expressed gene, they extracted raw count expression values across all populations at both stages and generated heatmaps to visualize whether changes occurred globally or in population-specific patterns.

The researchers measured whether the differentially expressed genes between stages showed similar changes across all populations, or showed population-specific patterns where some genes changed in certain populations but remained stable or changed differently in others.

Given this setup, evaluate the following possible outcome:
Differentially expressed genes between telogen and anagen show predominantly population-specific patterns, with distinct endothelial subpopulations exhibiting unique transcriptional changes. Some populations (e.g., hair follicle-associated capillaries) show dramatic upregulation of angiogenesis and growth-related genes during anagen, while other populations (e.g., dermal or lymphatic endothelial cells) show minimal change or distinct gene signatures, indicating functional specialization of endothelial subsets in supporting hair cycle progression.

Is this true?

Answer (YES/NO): NO